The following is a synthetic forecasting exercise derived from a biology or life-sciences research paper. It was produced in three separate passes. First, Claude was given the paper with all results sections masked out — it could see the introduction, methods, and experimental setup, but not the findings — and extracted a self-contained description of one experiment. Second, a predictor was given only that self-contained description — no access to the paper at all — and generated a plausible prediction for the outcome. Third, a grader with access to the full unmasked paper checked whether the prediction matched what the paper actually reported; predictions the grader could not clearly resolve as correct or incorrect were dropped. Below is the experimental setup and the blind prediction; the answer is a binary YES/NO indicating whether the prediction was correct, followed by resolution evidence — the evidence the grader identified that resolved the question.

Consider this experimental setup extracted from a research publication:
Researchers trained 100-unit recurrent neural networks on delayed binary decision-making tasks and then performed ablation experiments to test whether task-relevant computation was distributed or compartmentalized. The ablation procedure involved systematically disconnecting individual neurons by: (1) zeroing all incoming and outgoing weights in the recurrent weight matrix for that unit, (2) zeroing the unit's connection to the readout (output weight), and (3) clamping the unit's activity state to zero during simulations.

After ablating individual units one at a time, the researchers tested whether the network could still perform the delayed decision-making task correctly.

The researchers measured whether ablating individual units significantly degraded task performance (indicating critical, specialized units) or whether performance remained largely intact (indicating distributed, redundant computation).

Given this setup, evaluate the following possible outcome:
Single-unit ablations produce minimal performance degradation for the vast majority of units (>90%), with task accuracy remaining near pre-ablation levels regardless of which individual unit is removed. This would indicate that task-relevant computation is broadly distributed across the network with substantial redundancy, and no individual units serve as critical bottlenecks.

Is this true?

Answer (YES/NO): NO